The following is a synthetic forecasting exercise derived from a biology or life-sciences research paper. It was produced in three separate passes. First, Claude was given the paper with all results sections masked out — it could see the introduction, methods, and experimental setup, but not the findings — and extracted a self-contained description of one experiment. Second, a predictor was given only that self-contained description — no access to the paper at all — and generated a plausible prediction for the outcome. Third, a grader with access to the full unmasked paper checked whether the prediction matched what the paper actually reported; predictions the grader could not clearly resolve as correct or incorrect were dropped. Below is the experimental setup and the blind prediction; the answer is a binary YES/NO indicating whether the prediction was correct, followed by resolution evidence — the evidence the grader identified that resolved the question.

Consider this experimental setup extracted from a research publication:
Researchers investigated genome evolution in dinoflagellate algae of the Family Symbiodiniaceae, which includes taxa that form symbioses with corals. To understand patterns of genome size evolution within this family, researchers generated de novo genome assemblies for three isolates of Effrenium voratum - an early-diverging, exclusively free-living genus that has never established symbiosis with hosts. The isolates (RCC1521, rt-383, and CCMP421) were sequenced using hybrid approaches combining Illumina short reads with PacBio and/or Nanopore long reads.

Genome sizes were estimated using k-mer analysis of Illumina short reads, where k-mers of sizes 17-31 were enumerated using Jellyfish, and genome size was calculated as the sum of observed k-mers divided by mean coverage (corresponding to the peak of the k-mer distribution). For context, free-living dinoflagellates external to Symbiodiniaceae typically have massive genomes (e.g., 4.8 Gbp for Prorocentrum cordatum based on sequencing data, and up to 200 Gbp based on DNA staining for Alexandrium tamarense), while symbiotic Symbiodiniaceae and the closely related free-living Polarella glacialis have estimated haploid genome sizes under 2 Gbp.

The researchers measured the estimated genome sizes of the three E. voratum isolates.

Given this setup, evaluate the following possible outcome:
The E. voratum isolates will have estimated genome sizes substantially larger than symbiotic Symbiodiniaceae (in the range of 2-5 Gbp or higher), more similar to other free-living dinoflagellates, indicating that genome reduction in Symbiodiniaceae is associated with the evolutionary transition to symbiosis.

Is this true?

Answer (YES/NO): NO